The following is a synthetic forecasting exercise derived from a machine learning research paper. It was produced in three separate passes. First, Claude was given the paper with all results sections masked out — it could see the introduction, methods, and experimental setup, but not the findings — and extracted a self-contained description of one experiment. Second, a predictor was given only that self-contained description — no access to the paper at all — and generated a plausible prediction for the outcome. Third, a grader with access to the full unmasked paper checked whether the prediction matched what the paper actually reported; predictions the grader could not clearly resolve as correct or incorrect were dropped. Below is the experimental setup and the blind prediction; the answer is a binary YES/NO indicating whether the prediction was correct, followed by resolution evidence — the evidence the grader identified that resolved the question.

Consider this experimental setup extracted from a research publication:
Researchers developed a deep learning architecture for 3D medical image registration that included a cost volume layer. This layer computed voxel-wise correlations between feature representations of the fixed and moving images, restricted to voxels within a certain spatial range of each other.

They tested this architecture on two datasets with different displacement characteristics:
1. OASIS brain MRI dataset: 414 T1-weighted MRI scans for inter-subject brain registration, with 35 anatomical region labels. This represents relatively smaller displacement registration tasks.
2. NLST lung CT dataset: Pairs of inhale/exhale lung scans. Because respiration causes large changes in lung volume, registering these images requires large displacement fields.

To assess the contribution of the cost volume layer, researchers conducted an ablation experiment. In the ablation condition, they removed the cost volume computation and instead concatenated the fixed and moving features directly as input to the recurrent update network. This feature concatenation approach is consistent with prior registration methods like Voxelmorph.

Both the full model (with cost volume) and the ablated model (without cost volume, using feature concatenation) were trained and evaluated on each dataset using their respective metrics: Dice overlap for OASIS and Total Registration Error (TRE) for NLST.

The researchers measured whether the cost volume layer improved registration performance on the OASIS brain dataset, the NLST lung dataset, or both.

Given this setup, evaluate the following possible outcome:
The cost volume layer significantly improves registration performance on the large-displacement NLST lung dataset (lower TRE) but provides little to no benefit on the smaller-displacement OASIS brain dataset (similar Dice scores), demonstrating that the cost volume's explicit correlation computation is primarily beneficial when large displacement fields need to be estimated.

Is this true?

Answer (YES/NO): YES